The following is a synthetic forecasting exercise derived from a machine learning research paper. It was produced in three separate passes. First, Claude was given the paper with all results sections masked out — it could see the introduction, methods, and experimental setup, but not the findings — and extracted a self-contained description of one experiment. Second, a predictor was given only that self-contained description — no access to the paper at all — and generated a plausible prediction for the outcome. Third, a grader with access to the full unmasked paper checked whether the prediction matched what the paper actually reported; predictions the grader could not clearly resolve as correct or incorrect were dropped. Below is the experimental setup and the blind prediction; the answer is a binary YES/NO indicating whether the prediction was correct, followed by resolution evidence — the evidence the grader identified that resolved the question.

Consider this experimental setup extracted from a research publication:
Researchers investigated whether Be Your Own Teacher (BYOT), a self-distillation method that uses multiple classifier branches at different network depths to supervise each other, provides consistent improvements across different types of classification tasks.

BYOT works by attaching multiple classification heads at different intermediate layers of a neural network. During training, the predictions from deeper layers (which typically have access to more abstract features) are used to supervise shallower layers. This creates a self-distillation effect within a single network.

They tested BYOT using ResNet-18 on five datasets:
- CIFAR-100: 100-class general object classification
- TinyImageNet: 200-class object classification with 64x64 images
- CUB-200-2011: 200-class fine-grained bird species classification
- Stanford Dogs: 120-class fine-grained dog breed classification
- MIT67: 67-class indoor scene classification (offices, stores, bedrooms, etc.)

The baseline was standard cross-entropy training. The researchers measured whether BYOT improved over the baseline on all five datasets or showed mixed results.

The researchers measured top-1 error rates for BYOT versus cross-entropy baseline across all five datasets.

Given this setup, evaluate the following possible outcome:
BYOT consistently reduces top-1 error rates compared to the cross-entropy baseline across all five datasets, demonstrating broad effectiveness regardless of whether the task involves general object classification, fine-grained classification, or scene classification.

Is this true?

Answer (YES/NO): NO